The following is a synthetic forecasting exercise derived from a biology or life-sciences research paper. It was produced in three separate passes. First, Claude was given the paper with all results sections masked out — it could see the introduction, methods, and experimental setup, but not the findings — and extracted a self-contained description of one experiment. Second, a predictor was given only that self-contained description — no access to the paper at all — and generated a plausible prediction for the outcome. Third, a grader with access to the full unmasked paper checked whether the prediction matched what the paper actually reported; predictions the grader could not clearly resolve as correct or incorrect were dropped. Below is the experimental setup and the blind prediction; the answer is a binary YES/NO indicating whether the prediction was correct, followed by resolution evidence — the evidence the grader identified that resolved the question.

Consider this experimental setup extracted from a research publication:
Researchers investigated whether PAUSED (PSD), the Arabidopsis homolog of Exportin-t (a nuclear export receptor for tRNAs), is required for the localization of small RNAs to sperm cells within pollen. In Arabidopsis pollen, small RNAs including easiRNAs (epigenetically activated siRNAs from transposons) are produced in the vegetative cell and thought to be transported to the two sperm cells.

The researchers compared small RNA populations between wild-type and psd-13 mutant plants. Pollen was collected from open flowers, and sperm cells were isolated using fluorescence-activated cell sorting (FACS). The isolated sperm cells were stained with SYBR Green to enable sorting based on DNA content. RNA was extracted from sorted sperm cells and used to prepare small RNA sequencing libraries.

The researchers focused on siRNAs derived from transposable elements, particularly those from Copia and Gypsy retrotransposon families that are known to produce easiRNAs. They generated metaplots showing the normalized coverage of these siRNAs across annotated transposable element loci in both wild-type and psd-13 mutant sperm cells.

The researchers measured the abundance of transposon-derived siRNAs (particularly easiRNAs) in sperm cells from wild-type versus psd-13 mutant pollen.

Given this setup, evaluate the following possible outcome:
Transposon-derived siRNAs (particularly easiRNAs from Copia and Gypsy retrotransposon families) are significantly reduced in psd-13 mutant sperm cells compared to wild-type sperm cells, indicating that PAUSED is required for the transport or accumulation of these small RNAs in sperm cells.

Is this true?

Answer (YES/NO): YES